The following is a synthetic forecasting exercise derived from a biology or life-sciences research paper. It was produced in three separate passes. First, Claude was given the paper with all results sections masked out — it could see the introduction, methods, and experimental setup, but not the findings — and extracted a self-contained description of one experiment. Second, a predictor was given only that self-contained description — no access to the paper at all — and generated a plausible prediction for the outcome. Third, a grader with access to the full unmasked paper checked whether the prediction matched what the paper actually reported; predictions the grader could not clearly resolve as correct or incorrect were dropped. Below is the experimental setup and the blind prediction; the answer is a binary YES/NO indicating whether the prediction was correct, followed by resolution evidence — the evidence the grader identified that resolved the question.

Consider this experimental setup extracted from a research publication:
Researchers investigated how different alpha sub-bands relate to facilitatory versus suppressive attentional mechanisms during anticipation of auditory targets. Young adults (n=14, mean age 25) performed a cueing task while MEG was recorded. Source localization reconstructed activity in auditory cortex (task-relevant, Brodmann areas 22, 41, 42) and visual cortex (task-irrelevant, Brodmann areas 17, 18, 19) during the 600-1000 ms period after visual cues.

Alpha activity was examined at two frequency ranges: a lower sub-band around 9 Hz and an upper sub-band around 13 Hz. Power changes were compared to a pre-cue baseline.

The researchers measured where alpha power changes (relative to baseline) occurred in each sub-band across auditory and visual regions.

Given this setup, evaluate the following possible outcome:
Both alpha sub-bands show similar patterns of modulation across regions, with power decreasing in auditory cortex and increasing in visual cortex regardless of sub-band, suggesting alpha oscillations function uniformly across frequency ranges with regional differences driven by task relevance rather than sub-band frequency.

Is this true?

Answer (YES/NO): NO